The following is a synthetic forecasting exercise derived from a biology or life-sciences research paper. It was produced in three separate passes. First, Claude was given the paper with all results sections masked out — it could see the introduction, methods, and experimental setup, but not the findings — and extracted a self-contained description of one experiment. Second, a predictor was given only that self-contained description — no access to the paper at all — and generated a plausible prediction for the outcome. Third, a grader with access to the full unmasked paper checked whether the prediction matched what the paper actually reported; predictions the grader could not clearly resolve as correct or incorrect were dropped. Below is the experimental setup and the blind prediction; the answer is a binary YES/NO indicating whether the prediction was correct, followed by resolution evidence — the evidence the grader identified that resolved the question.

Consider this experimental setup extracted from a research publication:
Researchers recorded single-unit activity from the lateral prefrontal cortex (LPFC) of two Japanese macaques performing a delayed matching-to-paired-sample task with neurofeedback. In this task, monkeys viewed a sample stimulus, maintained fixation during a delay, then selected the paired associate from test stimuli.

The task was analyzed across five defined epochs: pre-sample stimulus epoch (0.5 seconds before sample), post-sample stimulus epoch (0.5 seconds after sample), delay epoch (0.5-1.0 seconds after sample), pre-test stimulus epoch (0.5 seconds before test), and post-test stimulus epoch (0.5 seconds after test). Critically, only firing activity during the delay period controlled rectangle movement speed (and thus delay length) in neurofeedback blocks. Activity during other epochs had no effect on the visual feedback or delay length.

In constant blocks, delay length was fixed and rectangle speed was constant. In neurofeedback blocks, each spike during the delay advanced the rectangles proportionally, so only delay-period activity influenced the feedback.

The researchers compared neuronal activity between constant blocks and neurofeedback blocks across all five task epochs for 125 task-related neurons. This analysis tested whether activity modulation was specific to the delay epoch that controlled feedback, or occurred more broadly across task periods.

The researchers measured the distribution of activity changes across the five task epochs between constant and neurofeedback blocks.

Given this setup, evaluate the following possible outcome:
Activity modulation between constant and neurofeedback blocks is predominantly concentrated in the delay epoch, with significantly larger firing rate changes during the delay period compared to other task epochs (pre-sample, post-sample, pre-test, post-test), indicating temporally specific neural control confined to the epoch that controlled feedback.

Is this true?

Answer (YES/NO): NO